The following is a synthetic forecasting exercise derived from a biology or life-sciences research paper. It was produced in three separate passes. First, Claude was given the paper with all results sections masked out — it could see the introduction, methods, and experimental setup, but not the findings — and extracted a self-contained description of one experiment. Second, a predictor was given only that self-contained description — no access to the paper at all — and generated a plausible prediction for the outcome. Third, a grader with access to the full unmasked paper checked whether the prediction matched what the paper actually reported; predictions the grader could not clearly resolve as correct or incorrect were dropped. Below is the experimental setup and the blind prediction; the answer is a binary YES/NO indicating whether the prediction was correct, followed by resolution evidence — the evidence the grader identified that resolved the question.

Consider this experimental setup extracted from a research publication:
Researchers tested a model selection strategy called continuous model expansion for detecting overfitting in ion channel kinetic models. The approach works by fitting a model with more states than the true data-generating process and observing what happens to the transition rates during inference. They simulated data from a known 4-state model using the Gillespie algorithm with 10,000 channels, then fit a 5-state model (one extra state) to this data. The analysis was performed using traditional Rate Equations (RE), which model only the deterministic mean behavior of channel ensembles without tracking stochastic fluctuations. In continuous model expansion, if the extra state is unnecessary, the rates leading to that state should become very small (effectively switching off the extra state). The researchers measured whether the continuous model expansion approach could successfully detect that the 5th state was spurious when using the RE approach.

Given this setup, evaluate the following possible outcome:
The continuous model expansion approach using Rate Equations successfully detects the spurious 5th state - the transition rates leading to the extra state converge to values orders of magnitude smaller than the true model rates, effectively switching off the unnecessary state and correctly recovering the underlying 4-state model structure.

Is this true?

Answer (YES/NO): NO